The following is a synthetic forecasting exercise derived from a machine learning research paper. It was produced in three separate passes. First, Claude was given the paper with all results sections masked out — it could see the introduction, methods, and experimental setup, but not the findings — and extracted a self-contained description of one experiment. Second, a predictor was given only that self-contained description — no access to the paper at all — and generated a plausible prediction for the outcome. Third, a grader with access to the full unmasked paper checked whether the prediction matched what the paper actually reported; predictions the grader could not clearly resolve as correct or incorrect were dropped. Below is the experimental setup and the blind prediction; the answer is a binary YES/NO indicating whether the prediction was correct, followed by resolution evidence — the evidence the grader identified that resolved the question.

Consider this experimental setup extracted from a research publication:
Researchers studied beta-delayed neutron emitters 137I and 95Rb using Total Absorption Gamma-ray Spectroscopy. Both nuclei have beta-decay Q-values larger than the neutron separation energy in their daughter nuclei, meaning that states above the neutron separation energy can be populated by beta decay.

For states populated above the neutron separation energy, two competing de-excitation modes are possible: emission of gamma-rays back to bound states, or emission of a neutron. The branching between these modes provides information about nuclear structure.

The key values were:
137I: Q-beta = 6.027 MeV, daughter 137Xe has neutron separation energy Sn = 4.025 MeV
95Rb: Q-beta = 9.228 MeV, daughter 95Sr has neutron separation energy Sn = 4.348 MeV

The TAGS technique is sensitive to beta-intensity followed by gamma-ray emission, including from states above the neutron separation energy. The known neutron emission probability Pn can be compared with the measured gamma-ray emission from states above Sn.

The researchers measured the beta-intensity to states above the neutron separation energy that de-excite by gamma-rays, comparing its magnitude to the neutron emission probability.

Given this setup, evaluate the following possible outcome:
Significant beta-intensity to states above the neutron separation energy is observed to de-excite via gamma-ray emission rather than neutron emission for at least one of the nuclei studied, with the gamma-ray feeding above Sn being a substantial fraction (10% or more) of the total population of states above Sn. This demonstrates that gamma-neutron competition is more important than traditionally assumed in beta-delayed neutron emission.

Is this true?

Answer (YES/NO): YES